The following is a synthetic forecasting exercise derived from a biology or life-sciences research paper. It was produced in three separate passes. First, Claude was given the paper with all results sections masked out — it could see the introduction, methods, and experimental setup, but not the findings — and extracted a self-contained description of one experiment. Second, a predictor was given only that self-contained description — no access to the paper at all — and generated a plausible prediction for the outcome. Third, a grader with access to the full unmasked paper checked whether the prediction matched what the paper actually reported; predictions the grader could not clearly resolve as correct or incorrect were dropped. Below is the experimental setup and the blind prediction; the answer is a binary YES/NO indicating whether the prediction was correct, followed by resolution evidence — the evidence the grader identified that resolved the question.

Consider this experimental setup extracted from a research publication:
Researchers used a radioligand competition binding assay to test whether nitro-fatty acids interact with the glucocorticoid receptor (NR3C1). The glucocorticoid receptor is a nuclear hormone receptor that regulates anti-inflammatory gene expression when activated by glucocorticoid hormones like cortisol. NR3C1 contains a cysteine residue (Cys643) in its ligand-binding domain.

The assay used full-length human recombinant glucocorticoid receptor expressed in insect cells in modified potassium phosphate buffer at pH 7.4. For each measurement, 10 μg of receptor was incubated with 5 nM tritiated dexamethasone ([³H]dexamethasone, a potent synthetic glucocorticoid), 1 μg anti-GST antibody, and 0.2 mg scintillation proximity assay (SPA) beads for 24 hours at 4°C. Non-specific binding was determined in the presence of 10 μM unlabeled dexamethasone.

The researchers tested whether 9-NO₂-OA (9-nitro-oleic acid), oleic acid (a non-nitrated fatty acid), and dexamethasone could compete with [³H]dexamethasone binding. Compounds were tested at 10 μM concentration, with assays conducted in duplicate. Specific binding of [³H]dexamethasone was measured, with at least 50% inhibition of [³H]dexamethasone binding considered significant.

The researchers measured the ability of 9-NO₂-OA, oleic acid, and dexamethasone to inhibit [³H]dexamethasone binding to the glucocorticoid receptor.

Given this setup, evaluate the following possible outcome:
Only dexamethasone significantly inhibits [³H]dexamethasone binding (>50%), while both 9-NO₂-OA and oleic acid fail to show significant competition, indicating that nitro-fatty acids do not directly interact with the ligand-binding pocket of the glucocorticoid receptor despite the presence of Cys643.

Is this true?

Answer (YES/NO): NO